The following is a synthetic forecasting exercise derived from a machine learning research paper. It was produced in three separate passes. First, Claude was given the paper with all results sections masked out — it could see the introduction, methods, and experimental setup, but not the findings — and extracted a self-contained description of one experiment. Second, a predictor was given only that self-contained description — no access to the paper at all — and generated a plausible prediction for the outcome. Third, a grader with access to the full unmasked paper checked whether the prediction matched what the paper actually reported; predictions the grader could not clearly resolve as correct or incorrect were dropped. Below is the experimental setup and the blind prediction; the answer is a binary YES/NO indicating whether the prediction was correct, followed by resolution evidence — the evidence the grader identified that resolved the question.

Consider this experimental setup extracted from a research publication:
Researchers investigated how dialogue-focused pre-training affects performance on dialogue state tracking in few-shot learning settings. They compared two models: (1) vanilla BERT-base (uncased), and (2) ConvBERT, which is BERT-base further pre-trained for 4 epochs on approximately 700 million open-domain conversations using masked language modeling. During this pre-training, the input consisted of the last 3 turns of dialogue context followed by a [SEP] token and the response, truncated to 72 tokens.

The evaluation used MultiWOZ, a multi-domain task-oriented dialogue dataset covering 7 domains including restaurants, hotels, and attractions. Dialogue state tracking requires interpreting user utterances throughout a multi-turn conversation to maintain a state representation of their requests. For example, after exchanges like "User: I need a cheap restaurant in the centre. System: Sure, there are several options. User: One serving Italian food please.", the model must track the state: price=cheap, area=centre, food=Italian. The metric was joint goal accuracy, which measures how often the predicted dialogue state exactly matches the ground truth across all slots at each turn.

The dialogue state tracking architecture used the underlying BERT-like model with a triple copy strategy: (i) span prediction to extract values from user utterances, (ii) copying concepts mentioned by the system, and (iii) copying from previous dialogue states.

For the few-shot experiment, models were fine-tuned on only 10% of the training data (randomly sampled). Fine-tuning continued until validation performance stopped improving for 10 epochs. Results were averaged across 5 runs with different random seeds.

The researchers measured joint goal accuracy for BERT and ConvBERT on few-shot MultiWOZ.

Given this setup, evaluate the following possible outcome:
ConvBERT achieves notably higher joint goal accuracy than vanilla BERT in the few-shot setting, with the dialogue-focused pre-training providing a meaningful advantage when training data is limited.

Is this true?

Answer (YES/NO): YES